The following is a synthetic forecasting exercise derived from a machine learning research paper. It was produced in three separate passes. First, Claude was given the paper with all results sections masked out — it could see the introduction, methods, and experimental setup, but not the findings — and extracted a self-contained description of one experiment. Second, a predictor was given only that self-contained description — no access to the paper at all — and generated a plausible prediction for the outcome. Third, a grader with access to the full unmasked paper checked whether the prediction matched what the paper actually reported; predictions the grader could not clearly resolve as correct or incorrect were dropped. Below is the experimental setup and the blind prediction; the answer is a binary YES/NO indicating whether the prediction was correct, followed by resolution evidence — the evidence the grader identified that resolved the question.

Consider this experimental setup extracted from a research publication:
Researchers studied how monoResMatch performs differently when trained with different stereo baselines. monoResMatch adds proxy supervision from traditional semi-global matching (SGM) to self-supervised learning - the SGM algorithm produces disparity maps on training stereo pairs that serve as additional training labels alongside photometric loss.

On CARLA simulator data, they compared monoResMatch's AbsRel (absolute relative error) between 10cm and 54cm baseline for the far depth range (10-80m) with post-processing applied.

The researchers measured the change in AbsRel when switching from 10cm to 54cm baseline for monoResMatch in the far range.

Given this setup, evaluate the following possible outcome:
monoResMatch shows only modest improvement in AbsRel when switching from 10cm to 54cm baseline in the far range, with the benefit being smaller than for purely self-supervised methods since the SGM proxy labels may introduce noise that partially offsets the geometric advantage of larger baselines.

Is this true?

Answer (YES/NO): NO